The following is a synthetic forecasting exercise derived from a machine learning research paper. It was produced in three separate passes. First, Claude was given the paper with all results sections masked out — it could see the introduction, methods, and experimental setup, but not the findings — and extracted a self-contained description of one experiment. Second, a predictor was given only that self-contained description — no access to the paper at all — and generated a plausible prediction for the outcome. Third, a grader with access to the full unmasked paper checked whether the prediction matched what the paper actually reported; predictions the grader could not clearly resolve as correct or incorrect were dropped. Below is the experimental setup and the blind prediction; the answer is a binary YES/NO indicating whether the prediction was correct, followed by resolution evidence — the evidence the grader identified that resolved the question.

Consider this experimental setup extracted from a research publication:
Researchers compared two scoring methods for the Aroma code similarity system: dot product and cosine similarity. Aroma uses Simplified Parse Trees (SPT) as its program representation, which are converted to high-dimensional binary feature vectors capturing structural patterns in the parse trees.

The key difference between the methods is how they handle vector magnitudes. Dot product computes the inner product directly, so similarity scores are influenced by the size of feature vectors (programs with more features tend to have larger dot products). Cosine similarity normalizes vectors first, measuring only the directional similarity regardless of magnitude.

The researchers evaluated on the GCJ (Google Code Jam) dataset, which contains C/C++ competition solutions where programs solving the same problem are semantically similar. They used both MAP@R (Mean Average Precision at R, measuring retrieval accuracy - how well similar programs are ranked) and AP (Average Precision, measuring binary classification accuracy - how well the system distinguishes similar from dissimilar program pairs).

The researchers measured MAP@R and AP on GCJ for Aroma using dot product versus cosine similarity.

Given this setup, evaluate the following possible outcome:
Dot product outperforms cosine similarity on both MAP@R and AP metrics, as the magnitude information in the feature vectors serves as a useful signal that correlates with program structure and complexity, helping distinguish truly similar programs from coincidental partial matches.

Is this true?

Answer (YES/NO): NO